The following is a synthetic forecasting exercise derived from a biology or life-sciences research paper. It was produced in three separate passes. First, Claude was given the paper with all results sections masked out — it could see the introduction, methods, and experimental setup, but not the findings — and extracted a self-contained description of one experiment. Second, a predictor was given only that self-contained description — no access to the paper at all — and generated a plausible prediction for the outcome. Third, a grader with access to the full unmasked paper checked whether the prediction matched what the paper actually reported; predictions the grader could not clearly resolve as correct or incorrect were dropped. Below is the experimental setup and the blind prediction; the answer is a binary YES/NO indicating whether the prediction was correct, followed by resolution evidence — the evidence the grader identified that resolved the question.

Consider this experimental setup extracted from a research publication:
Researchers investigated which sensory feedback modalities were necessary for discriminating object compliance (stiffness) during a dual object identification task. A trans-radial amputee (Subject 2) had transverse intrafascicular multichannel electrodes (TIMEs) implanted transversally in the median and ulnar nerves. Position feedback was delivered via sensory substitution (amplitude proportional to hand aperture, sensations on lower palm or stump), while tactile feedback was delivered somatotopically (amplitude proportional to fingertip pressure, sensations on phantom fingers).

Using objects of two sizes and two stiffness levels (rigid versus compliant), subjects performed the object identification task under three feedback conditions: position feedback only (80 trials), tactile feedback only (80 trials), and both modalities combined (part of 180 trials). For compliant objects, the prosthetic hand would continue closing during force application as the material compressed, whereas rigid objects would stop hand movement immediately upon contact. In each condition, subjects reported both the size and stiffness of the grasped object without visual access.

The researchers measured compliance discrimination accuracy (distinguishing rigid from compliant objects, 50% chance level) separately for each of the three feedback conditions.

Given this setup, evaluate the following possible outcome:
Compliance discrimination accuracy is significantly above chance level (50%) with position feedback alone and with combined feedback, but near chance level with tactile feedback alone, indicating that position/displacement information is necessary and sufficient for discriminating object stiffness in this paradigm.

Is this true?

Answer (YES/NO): NO